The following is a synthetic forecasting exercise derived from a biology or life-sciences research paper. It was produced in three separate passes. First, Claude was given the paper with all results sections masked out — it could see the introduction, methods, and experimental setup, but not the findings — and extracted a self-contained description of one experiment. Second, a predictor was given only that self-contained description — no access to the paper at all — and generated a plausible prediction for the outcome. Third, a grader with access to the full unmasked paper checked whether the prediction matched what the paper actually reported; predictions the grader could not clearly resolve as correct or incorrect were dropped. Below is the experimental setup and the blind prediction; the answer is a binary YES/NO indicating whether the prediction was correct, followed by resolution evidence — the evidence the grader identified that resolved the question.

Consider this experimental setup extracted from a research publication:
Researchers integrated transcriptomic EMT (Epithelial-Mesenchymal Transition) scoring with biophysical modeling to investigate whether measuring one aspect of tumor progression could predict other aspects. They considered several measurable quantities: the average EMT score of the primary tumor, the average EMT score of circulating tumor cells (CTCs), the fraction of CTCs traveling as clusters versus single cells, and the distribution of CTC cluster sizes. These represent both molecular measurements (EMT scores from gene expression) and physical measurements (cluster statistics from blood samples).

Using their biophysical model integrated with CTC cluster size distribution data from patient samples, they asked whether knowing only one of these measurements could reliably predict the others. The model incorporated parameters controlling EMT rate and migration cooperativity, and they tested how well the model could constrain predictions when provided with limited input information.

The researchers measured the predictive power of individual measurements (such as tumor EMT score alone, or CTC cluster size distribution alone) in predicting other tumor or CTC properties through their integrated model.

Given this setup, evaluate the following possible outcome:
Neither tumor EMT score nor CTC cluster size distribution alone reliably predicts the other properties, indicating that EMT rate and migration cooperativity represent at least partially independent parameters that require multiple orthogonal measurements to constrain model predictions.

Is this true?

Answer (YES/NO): NO